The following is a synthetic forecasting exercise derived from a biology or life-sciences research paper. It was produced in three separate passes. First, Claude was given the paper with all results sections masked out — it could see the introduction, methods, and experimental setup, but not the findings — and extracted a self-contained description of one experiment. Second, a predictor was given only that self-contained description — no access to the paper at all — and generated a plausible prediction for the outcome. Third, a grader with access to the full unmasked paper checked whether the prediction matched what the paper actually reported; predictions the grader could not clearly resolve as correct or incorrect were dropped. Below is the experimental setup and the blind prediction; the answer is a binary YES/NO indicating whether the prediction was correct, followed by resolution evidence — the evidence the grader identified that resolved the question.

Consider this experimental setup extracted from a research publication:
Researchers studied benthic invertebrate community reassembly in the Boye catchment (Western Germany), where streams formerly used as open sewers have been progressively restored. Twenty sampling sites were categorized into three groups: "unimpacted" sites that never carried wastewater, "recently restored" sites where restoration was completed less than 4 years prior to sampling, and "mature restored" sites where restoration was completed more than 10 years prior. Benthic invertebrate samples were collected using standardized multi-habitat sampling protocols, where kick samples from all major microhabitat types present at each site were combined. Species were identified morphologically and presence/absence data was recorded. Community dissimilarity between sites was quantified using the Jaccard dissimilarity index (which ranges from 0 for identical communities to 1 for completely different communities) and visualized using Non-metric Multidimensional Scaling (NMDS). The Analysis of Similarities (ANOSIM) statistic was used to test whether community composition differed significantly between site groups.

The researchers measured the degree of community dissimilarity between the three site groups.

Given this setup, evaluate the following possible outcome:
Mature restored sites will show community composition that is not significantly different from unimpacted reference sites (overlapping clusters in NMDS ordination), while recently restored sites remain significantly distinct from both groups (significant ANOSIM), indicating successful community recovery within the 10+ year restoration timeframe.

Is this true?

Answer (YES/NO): YES